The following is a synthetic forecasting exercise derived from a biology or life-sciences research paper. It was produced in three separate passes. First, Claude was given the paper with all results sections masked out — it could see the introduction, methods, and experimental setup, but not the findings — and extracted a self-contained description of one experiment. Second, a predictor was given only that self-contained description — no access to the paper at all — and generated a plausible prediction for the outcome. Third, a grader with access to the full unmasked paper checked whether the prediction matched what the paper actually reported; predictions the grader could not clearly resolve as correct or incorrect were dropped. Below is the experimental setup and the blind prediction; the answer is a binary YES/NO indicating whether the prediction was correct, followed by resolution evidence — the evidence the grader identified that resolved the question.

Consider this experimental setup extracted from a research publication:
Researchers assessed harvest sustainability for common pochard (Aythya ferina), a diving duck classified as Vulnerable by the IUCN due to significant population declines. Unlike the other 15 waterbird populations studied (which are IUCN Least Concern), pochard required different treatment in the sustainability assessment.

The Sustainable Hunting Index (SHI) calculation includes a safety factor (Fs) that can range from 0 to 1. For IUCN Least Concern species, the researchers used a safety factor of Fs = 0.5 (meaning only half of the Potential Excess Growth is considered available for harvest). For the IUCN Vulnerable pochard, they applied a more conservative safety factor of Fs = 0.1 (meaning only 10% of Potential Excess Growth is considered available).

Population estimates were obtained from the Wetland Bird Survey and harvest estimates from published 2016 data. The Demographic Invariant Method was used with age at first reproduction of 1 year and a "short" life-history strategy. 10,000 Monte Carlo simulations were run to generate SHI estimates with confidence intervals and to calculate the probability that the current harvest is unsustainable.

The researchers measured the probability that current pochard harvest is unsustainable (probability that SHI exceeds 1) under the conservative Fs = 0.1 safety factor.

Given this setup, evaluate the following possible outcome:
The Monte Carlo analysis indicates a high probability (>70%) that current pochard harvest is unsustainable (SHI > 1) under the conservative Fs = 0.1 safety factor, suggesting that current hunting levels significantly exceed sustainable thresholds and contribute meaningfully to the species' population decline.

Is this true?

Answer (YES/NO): NO